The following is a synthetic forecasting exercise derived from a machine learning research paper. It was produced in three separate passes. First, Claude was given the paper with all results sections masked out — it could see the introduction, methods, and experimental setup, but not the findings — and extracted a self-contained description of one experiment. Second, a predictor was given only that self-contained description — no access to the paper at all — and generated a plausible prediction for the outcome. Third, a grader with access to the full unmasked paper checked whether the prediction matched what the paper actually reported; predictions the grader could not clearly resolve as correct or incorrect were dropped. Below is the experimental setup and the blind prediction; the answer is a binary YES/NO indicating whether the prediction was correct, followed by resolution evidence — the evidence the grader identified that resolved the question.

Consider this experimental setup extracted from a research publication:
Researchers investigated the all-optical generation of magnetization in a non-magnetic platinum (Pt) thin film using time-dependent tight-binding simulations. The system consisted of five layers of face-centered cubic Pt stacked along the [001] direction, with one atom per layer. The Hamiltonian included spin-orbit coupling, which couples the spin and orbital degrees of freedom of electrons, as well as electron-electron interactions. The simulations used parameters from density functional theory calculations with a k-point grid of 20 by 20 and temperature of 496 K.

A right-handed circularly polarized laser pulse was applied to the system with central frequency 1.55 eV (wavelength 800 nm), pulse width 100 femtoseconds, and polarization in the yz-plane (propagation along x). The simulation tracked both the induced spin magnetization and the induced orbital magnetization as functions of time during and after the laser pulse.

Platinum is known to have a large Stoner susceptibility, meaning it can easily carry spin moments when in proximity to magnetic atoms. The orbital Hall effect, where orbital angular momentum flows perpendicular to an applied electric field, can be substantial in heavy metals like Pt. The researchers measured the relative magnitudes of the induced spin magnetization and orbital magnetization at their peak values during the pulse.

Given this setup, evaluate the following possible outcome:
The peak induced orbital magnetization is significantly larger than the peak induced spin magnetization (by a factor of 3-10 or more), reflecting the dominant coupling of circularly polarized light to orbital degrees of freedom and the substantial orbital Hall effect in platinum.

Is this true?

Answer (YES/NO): NO